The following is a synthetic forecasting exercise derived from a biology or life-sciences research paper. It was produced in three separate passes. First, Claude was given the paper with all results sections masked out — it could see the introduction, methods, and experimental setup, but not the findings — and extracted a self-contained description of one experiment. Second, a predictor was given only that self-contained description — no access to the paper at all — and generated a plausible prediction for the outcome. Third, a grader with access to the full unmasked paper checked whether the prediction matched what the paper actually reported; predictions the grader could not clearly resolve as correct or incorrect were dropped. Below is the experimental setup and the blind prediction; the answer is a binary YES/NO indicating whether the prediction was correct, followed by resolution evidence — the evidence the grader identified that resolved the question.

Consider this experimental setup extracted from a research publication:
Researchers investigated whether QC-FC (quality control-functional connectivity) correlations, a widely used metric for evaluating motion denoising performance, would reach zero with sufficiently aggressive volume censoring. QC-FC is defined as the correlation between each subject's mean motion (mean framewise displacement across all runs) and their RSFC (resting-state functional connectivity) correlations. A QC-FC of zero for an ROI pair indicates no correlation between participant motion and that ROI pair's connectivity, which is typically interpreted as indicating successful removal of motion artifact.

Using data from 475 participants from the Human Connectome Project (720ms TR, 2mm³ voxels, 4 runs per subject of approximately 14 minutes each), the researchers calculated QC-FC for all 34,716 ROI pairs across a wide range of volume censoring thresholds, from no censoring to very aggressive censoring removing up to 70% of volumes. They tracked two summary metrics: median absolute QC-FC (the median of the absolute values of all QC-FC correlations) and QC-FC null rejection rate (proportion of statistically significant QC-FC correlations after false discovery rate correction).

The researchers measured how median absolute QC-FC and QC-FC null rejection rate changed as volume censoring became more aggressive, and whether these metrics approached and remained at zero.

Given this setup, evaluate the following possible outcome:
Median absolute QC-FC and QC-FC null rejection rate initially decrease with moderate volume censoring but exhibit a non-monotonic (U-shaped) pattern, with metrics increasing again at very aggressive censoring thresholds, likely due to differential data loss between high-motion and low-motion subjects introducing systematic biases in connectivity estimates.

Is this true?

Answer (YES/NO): NO